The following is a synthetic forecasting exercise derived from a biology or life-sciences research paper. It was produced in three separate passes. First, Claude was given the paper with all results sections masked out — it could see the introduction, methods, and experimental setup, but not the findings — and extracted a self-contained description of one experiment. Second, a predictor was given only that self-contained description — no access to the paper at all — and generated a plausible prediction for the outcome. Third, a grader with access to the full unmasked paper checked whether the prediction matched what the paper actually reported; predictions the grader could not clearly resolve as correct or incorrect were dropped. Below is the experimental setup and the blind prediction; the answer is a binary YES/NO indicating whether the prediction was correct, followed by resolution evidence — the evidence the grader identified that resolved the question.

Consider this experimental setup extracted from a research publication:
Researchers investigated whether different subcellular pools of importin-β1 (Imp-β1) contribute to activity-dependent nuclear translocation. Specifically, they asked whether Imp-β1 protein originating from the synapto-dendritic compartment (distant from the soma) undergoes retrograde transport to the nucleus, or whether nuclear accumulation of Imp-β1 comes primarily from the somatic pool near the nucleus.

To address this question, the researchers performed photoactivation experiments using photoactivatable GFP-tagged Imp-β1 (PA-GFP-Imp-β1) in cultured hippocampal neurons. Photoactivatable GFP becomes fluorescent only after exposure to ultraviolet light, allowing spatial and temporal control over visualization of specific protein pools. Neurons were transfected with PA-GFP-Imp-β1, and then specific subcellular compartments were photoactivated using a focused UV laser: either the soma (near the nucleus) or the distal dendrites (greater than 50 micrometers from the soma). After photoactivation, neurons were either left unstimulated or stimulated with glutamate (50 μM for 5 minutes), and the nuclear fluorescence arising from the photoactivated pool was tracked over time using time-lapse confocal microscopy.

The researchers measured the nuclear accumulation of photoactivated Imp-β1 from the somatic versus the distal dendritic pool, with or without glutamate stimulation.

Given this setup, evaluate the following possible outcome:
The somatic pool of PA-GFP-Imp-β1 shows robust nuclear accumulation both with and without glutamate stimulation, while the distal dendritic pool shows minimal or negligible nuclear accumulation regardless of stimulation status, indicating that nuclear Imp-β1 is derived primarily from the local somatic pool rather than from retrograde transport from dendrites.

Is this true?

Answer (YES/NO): NO